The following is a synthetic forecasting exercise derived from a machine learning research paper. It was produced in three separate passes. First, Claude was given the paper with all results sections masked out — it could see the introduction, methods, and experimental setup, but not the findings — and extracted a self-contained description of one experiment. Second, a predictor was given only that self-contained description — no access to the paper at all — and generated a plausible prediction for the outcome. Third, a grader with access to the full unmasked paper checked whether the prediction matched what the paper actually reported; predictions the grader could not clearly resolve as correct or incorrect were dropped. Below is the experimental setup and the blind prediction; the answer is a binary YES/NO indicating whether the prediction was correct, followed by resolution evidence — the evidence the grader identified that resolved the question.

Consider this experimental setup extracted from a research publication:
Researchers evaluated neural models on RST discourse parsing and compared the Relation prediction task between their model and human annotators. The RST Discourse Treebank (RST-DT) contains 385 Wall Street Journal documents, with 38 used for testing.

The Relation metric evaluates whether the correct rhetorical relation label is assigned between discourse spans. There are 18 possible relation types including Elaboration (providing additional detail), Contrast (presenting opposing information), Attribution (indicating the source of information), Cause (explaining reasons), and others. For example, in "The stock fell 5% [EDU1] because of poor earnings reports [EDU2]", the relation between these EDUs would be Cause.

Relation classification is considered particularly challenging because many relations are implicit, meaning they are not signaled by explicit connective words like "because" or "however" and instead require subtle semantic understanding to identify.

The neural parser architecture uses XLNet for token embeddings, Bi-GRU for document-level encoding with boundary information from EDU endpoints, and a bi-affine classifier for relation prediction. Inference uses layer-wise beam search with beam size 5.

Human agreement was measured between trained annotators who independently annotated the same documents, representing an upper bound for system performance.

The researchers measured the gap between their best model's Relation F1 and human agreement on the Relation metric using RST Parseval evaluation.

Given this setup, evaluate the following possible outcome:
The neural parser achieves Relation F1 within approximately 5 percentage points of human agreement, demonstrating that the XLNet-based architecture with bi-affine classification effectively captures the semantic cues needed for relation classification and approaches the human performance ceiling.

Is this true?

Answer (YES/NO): YES